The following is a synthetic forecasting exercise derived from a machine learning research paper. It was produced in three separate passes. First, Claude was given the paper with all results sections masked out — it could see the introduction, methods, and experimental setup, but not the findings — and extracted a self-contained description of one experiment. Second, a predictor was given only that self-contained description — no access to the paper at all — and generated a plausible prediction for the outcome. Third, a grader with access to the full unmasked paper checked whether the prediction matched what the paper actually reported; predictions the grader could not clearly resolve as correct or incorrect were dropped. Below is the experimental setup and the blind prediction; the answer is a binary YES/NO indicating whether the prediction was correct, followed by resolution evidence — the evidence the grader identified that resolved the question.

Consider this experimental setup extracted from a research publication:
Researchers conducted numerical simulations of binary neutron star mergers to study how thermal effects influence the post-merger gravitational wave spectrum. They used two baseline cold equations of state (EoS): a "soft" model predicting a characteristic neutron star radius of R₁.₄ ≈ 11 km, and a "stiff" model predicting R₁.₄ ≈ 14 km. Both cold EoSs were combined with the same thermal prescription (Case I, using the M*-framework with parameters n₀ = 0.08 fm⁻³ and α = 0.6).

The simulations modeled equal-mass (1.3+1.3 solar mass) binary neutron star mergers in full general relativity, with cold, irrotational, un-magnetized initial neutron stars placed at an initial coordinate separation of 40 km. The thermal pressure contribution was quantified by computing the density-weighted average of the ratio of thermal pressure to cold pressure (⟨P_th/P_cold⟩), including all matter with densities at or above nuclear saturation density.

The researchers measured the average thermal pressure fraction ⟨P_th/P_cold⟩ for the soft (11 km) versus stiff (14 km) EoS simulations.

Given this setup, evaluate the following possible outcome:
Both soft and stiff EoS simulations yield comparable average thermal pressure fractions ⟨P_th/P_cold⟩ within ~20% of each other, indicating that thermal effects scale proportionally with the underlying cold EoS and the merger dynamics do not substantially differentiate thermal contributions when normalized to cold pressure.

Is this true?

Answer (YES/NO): NO